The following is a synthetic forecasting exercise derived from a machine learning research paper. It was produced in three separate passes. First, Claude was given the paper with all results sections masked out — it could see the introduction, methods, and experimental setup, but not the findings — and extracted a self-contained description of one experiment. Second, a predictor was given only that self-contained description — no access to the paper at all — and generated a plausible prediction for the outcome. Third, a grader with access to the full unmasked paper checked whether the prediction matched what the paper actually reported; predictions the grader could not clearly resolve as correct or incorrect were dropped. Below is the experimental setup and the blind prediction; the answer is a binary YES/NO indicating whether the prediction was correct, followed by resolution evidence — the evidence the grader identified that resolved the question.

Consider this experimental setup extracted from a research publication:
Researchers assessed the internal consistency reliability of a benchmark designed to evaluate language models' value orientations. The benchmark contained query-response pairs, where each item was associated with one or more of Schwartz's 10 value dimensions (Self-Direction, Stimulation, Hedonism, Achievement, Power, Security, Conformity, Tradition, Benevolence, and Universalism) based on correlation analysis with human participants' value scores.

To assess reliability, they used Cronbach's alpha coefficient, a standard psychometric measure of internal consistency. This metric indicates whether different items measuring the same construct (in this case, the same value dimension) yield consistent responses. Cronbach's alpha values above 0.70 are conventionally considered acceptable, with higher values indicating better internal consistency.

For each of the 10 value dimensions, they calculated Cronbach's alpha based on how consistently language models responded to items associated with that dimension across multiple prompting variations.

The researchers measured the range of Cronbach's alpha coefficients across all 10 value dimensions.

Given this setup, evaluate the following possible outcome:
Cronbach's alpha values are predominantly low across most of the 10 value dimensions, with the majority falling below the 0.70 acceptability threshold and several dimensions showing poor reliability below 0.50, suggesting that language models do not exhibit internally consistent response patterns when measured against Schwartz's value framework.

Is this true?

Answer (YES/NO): NO